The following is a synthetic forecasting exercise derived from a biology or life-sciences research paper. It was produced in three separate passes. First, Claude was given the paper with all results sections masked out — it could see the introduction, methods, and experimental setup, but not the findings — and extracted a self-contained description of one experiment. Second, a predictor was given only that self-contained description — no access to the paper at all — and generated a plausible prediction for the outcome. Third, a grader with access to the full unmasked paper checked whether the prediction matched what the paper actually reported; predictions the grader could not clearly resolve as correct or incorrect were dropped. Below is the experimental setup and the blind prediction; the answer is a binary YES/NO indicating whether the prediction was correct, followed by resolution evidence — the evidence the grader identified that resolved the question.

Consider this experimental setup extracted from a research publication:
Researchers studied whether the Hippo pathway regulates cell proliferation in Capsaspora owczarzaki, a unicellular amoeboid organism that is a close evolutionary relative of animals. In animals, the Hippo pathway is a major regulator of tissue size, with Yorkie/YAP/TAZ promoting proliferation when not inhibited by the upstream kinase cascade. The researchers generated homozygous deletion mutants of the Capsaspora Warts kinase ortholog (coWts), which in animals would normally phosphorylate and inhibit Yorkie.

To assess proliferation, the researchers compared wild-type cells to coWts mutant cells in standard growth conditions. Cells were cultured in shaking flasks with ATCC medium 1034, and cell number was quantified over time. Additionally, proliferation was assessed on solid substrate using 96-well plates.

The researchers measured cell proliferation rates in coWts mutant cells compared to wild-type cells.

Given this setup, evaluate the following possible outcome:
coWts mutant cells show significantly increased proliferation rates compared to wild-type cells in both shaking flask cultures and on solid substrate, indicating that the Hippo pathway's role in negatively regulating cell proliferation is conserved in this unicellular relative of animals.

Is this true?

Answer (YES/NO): NO